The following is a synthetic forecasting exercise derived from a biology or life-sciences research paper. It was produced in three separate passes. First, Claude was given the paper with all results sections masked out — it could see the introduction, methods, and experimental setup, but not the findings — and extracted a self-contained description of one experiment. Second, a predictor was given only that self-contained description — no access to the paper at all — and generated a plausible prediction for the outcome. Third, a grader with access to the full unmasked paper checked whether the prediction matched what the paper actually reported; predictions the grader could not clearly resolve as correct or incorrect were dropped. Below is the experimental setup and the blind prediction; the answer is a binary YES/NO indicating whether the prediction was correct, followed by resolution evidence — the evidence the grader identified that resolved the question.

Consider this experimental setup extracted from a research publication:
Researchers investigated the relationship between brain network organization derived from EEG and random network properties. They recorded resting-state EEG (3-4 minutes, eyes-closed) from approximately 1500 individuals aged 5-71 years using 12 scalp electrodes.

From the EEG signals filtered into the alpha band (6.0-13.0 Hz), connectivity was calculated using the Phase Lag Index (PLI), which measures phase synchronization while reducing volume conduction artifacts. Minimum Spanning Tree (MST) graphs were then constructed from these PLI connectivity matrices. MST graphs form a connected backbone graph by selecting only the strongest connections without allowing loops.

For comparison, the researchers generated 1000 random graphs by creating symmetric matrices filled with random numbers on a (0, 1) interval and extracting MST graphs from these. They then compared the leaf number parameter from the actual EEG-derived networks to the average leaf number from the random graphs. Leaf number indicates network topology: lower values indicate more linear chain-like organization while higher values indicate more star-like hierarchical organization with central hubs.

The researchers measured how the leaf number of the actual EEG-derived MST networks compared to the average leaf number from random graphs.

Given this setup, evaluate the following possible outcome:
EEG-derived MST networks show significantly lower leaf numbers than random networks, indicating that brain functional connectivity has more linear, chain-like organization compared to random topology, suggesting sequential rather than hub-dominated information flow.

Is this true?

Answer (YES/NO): NO